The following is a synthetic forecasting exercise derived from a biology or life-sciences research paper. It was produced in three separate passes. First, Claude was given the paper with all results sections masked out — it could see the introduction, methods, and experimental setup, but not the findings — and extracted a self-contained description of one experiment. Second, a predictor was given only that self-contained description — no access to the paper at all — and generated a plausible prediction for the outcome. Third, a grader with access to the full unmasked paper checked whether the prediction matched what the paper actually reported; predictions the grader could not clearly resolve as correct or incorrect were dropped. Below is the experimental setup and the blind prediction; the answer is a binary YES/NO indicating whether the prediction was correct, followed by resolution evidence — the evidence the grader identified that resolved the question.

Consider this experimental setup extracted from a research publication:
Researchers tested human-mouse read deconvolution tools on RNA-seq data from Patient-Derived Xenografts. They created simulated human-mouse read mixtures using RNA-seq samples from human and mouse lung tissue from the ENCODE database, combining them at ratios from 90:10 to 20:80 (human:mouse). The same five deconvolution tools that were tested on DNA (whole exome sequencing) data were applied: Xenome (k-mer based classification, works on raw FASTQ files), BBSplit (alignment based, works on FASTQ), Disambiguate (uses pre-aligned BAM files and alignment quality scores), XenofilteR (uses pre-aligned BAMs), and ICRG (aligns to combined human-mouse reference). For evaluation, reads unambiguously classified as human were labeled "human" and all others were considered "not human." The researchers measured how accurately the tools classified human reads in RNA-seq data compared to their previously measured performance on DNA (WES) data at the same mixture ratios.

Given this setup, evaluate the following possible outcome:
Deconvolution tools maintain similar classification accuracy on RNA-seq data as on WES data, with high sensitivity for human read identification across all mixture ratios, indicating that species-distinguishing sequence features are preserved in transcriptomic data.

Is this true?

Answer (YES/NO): YES